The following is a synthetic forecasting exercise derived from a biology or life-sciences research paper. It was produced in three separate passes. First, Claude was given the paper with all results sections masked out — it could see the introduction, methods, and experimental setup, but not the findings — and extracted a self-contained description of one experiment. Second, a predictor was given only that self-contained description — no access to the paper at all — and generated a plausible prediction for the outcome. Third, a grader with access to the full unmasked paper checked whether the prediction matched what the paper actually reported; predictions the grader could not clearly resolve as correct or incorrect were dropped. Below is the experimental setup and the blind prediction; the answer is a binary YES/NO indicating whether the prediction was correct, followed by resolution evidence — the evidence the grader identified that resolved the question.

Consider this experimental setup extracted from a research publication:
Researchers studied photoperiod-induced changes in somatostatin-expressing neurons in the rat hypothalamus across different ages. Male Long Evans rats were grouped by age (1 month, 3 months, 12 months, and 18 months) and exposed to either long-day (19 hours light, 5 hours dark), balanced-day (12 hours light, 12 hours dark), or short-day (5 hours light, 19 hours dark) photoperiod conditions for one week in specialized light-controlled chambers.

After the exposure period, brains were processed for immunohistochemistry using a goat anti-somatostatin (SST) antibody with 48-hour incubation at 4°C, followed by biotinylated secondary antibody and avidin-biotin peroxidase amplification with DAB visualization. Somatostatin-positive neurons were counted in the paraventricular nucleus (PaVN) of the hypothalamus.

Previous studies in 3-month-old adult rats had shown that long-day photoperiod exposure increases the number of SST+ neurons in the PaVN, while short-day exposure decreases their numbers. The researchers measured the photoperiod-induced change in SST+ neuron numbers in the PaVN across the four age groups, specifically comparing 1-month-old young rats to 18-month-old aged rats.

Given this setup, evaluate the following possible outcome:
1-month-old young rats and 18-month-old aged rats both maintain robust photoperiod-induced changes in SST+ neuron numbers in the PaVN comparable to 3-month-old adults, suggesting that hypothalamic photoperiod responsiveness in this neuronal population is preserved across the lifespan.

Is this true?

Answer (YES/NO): NO